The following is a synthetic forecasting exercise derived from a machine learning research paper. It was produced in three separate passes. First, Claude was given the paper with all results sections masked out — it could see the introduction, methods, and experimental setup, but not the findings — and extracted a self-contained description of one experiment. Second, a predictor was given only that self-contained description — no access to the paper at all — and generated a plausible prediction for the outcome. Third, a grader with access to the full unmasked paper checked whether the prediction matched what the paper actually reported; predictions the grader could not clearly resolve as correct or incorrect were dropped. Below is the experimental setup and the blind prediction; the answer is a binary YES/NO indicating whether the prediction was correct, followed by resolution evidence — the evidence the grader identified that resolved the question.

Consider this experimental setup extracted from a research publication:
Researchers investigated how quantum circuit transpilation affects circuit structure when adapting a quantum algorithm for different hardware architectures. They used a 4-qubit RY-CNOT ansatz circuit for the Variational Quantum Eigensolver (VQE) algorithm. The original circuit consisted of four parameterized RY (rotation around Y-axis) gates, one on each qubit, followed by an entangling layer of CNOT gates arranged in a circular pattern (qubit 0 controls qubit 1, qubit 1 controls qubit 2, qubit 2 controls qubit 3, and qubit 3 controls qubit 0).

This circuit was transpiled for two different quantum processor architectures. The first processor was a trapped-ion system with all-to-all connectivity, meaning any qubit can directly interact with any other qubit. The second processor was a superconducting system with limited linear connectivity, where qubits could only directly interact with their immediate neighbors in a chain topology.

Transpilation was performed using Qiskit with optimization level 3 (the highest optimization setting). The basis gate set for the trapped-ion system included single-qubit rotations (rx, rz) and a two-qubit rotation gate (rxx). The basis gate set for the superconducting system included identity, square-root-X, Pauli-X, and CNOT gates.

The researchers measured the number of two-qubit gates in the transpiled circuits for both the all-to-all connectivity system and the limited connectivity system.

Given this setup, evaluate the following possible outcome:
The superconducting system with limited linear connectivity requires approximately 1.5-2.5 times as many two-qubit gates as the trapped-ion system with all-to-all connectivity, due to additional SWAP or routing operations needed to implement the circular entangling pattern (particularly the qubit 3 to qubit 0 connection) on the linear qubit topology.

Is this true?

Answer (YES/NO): YES